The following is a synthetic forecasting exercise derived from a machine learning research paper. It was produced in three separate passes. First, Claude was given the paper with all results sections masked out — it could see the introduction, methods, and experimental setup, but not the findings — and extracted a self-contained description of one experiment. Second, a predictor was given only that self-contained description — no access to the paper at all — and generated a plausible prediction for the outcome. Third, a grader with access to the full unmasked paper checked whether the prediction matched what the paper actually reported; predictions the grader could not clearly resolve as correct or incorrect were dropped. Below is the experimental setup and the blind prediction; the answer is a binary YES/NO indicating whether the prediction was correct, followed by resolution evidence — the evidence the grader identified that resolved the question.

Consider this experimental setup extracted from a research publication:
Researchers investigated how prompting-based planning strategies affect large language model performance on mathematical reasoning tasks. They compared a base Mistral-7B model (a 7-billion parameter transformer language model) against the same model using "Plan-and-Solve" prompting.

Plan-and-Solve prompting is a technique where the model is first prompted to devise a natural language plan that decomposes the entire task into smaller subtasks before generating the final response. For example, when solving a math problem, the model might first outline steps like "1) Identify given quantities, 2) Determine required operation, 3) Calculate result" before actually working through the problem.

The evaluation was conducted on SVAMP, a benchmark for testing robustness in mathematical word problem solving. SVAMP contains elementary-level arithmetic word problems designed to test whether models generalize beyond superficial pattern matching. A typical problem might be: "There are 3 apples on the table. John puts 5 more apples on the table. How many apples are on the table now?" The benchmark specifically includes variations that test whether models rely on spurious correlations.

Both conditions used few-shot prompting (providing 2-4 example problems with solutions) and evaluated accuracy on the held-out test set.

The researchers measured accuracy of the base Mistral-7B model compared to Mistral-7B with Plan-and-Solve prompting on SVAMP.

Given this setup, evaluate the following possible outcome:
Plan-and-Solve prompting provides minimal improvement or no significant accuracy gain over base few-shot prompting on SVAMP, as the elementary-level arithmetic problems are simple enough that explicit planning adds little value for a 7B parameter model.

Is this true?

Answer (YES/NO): NO